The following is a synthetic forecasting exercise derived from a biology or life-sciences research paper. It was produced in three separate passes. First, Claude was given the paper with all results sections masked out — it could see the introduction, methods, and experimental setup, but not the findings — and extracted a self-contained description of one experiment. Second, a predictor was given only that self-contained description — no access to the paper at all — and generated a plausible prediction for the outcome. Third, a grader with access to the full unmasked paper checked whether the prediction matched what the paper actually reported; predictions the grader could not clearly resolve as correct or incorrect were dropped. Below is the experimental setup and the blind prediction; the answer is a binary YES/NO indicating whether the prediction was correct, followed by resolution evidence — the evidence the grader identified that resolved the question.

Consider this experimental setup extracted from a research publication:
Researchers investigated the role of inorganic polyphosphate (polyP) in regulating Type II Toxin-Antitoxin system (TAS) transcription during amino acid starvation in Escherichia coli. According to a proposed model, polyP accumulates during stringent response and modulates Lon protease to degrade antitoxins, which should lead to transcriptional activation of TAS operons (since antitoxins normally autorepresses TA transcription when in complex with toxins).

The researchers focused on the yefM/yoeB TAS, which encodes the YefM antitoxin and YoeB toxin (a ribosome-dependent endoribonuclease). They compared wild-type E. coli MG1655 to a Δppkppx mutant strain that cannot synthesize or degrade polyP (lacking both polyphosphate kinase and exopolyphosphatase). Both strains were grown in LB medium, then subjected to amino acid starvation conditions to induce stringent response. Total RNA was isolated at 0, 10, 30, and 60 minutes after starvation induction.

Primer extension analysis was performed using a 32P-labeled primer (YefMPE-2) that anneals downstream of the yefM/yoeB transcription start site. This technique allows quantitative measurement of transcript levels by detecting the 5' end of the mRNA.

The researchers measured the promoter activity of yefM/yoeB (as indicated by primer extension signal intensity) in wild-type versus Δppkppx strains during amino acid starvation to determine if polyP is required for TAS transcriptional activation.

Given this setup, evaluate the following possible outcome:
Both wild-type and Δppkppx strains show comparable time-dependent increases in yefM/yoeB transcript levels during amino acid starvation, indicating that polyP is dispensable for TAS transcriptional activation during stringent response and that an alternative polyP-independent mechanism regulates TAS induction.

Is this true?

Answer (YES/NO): YES